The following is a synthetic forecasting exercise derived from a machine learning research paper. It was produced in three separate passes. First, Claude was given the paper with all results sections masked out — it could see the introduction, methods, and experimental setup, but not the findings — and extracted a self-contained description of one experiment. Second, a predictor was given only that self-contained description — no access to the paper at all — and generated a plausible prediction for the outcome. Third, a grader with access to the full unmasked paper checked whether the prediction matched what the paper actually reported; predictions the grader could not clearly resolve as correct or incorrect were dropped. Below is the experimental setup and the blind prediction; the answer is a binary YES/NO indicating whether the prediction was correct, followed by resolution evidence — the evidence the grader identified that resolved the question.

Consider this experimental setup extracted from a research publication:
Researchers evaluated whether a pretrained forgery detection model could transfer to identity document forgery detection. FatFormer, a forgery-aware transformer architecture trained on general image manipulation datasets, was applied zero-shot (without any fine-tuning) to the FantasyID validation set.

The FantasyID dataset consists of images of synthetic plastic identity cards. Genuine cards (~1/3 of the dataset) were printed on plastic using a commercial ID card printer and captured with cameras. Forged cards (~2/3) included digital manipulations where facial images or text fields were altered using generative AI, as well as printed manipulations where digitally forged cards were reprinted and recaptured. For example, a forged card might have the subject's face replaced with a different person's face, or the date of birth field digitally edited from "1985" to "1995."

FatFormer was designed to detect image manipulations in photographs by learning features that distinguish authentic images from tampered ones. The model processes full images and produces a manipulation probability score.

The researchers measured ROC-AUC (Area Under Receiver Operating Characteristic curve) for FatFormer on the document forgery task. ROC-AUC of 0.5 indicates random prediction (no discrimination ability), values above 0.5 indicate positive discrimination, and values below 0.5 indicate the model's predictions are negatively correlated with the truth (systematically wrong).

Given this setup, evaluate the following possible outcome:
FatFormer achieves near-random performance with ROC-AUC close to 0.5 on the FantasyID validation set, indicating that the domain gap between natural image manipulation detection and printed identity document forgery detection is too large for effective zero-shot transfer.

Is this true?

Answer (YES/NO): NO